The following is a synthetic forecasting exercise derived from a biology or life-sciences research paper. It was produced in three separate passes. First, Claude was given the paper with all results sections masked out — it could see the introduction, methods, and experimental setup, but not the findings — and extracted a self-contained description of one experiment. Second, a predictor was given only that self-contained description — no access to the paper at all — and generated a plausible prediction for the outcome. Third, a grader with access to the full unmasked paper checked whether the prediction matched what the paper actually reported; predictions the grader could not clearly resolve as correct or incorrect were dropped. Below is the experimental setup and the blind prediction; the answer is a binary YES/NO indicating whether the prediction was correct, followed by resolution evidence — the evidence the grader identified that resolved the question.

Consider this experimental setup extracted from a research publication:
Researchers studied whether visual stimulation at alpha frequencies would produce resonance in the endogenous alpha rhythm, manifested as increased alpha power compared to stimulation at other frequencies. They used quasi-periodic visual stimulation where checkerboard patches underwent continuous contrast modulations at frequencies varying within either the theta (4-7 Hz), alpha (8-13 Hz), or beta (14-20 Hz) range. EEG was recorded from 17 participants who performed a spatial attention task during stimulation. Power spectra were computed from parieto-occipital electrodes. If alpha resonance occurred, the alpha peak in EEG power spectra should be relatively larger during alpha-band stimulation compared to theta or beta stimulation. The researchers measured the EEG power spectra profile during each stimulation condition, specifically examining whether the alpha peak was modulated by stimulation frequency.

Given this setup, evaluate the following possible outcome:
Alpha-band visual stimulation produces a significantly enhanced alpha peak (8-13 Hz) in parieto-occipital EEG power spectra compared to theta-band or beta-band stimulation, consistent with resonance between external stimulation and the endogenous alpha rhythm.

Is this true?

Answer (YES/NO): NO